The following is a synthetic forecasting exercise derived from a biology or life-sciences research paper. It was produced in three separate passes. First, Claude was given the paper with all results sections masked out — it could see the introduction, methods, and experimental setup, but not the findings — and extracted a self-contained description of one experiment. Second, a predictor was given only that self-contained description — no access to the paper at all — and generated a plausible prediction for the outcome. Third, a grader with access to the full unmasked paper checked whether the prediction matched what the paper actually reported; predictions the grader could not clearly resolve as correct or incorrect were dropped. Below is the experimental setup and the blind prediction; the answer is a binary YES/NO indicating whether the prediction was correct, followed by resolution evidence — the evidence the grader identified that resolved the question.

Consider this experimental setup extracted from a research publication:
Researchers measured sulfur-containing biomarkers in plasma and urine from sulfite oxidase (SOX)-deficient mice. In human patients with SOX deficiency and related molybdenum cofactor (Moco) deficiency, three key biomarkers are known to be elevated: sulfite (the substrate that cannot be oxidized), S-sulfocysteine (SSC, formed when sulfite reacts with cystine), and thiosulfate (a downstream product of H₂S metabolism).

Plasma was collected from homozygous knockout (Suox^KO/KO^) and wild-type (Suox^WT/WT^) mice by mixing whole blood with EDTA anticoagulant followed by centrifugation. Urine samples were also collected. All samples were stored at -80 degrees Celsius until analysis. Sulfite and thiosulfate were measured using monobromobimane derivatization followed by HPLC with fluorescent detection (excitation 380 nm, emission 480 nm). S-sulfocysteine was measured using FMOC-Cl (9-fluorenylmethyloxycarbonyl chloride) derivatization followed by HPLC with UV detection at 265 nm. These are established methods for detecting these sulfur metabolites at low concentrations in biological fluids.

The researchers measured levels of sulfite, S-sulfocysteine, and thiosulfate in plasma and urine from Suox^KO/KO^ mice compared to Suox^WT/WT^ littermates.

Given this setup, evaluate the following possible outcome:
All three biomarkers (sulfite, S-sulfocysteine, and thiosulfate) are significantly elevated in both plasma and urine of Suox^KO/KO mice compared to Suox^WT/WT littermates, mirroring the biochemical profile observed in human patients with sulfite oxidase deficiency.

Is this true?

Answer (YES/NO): NO